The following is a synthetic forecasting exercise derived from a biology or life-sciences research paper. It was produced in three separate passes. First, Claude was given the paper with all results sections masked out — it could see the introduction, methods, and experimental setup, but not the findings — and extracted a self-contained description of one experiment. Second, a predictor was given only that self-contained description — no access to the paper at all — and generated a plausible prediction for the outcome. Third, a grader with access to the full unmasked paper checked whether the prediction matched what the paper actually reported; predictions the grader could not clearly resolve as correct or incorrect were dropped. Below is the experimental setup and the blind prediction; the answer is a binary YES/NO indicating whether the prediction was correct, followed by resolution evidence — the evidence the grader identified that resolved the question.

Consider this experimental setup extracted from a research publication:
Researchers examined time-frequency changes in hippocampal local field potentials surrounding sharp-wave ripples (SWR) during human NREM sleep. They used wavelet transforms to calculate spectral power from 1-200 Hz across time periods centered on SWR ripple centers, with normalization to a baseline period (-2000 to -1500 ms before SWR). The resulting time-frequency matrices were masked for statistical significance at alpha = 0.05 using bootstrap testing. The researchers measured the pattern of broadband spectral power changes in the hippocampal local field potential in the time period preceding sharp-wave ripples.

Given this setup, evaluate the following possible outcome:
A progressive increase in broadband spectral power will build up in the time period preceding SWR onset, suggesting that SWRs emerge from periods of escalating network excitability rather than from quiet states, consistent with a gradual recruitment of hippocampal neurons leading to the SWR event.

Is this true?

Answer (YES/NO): NO